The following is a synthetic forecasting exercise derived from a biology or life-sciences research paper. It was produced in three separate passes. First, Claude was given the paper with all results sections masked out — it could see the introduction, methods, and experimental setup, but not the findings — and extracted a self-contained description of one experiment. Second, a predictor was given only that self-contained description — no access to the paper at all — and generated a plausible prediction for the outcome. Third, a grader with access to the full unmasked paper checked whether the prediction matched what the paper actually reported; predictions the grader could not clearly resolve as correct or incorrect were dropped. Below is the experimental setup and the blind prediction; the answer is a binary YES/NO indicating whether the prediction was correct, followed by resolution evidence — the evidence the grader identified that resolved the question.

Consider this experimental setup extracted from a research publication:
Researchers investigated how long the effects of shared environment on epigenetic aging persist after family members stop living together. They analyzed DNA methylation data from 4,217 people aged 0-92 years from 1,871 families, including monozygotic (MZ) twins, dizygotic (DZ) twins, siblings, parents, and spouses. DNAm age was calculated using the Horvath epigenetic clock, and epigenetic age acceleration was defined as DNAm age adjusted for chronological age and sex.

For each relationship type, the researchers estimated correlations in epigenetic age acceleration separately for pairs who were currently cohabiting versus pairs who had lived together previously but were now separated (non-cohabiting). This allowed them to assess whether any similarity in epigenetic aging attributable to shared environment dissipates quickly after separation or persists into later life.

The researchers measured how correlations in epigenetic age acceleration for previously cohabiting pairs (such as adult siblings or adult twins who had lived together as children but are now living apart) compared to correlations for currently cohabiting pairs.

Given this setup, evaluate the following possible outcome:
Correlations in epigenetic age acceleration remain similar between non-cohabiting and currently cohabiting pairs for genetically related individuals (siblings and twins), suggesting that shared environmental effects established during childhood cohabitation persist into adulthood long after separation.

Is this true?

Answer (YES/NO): NO